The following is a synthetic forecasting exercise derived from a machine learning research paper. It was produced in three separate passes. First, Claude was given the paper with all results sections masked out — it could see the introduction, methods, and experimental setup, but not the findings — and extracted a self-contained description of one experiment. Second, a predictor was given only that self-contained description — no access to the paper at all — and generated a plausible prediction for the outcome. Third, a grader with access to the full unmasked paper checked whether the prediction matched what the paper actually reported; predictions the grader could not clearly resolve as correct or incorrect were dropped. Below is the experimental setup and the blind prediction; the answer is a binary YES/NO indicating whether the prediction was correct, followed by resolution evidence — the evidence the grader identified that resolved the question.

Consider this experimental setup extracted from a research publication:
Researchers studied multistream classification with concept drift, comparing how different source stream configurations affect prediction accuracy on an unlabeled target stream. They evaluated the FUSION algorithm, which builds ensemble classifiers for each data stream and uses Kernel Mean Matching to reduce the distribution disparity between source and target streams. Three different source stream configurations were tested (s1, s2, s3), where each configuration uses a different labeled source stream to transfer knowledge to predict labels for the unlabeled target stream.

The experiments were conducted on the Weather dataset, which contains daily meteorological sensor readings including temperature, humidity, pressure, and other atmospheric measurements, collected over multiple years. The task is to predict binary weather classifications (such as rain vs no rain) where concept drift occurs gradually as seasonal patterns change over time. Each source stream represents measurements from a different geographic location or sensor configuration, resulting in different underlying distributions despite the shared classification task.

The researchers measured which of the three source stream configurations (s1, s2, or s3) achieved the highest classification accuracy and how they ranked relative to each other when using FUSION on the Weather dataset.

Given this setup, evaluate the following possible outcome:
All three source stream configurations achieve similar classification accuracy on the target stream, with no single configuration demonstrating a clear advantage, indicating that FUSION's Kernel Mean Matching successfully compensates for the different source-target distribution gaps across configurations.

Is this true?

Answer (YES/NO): YES